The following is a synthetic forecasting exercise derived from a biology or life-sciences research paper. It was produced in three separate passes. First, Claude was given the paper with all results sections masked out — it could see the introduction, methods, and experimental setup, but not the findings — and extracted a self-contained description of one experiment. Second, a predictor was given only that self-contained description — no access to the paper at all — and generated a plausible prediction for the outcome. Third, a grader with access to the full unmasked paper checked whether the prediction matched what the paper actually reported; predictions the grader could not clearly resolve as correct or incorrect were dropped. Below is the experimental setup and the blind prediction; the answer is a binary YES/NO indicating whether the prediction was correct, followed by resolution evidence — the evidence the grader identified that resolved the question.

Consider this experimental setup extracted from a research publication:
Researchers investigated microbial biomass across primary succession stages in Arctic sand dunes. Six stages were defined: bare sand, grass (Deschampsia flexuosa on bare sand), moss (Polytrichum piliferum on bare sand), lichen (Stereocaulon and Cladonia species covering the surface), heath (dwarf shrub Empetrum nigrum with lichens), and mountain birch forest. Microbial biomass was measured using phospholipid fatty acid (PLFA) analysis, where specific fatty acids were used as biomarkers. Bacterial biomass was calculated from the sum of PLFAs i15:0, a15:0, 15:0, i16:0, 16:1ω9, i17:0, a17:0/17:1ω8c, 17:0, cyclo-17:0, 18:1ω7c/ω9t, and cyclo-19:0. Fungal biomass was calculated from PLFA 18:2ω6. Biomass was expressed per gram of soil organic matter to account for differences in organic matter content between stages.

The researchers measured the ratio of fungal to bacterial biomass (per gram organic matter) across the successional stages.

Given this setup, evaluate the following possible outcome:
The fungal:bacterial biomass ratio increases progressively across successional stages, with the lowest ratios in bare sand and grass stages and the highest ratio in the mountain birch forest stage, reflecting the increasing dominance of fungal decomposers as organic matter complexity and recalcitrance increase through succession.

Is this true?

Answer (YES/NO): NO